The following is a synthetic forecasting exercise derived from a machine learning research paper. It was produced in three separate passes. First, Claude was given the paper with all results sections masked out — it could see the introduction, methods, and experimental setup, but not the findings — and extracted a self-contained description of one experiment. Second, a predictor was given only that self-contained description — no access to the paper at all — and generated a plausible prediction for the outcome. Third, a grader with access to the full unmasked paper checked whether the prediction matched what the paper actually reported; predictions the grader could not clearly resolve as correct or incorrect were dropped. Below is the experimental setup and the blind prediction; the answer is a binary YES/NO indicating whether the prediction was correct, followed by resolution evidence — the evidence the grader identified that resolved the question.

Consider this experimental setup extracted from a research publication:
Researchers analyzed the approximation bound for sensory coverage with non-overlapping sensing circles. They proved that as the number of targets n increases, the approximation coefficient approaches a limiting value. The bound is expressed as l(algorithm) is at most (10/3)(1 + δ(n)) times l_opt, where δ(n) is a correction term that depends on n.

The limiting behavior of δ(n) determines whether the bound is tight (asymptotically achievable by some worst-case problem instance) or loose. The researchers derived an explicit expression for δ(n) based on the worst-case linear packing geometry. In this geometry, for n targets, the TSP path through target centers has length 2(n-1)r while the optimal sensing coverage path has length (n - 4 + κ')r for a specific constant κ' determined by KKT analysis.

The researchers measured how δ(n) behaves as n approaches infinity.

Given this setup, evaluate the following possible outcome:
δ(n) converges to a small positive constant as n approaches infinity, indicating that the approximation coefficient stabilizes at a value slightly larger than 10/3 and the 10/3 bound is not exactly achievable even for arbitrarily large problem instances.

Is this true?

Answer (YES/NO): NO